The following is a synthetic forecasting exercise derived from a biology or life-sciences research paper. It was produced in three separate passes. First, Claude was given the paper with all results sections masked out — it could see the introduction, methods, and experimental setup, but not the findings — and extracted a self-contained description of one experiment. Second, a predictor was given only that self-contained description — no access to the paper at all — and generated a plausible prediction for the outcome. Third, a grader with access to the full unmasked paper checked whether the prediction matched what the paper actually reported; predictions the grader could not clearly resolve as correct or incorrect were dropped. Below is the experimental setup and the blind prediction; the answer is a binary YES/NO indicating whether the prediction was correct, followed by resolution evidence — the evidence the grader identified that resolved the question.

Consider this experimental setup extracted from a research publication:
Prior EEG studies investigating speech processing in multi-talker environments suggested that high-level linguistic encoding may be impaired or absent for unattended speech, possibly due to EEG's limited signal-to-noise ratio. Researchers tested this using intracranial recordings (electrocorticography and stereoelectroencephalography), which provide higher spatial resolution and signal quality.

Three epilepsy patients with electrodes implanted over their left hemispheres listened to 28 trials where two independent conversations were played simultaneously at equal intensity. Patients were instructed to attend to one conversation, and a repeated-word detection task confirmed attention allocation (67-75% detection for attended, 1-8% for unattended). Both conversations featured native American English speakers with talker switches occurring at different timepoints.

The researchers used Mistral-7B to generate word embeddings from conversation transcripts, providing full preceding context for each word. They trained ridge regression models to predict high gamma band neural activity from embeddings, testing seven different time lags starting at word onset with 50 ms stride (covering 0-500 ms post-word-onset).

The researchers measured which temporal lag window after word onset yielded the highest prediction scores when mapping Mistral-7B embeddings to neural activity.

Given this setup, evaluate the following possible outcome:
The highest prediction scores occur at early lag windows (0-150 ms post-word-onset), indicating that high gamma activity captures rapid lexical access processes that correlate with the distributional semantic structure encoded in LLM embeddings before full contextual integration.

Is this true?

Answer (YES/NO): NO